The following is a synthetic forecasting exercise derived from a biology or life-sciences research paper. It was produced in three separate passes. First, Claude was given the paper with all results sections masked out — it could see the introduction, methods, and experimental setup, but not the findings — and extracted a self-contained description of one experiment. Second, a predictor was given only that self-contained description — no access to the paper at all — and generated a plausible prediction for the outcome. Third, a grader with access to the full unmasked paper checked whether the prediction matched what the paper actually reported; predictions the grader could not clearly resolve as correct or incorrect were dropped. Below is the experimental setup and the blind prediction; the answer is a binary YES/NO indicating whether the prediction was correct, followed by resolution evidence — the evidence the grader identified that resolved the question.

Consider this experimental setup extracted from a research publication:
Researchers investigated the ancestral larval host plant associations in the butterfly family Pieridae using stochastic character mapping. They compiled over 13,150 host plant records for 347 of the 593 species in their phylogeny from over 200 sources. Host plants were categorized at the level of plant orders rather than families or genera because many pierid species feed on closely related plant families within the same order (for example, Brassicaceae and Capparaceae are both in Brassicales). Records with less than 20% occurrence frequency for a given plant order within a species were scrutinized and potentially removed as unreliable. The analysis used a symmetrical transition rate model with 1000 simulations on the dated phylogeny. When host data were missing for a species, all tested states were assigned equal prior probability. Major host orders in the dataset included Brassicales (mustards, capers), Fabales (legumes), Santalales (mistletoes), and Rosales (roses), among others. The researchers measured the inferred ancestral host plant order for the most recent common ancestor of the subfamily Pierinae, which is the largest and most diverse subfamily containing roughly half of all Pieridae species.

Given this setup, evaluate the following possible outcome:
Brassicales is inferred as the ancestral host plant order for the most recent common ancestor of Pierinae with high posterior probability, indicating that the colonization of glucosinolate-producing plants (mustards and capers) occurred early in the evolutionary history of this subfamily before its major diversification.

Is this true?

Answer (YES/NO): YES